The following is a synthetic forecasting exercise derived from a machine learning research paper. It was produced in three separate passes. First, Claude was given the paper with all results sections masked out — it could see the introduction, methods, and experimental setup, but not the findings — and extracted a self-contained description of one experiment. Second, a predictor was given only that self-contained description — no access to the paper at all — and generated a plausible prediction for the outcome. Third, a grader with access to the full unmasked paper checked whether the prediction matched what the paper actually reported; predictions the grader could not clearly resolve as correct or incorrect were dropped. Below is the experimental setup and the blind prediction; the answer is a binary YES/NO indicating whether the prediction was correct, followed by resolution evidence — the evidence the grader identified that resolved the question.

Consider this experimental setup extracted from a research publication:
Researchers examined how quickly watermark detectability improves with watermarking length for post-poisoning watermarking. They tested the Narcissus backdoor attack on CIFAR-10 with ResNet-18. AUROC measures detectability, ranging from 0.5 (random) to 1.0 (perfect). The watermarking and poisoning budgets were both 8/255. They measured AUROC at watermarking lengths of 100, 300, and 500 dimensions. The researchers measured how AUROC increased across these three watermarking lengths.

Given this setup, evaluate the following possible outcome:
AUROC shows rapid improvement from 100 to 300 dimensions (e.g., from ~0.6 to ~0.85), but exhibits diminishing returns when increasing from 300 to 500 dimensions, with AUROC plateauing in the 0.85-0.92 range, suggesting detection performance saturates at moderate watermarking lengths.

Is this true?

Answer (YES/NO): NO